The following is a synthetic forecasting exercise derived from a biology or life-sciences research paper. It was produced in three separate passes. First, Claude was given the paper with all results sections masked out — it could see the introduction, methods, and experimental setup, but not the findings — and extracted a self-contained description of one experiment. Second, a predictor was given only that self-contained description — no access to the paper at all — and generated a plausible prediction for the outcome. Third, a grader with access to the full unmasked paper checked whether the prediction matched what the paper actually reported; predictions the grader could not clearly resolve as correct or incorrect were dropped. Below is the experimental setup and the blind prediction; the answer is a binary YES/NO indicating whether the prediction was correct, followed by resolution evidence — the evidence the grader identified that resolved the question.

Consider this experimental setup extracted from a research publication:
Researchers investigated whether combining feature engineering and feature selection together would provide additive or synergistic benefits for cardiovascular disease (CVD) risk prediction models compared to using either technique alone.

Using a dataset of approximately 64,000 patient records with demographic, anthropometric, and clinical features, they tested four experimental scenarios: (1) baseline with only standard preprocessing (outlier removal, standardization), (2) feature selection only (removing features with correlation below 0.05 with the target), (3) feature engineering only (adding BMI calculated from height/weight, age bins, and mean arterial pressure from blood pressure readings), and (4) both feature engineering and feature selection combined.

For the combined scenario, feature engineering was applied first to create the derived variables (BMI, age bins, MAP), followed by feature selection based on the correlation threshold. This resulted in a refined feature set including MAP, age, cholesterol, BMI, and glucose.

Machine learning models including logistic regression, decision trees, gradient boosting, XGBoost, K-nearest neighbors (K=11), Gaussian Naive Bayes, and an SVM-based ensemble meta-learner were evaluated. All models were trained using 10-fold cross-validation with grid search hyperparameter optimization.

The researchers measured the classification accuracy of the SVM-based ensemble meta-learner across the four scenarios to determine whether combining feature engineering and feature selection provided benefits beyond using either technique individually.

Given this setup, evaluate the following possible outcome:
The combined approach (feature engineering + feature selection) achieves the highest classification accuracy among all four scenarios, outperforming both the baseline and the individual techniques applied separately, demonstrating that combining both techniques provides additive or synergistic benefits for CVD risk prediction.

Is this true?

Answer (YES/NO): YES